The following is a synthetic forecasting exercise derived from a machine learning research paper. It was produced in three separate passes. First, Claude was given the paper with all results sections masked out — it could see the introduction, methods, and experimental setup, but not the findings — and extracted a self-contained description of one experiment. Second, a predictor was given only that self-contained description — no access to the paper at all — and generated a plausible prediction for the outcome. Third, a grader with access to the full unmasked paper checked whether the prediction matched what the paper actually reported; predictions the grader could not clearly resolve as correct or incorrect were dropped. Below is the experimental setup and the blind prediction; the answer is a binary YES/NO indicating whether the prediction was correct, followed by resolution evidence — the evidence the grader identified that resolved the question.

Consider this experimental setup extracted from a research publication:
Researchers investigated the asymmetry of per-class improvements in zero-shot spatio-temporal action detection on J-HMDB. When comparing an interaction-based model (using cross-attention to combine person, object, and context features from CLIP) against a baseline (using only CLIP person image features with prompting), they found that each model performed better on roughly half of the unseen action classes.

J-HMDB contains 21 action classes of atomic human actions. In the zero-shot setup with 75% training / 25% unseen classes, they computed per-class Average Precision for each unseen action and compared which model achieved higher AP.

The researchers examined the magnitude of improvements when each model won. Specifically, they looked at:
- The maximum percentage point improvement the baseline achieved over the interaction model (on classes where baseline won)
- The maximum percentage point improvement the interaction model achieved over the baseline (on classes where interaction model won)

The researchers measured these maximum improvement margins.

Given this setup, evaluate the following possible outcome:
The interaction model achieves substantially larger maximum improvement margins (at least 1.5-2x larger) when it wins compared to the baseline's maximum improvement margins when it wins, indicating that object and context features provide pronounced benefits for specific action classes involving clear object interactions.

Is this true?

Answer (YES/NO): YES